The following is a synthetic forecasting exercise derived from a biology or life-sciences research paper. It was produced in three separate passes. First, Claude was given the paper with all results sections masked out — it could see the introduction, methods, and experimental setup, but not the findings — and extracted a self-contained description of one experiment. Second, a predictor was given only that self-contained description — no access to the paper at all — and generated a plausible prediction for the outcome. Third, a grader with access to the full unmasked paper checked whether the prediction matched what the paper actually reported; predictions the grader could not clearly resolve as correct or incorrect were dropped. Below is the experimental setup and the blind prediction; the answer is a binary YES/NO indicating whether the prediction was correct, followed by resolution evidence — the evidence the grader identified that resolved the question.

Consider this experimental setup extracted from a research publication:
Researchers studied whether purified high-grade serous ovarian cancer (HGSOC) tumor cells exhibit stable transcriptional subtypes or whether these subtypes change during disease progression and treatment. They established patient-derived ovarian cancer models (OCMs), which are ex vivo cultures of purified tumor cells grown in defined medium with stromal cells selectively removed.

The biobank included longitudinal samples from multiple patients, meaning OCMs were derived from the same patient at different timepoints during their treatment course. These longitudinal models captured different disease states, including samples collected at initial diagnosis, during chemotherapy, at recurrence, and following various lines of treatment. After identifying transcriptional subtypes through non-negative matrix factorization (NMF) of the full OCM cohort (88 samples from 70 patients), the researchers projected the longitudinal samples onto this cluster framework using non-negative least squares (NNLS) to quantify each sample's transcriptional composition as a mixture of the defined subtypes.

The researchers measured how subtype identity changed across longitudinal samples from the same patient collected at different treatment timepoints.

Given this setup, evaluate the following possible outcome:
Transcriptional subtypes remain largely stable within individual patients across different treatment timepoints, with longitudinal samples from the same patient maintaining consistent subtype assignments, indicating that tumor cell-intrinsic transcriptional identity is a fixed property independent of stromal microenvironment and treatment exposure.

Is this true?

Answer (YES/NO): NO